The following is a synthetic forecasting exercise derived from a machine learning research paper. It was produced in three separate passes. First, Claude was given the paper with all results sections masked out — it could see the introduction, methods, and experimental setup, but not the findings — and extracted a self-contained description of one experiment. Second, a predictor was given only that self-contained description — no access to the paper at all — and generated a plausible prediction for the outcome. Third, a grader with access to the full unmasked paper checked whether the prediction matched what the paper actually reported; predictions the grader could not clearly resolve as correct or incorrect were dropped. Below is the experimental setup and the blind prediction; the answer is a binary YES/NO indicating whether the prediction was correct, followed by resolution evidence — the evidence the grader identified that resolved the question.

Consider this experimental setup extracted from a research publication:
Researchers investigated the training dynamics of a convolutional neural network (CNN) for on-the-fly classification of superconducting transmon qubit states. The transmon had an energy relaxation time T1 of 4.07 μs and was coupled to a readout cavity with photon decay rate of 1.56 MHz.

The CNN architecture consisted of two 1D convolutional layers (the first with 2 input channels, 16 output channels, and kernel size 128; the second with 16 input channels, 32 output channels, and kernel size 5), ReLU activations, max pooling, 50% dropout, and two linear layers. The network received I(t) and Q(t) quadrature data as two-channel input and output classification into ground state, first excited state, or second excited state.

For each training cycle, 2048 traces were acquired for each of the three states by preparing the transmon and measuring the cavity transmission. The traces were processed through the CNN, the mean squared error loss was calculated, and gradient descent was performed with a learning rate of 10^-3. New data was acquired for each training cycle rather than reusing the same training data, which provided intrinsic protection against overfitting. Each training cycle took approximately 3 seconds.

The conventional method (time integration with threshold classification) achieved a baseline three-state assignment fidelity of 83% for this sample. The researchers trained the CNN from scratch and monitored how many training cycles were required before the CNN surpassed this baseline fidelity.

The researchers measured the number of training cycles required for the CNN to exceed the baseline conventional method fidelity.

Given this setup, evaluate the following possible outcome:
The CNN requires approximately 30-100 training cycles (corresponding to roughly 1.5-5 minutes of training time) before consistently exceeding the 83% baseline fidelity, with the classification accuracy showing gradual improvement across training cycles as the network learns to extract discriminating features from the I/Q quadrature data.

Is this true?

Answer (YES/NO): NO